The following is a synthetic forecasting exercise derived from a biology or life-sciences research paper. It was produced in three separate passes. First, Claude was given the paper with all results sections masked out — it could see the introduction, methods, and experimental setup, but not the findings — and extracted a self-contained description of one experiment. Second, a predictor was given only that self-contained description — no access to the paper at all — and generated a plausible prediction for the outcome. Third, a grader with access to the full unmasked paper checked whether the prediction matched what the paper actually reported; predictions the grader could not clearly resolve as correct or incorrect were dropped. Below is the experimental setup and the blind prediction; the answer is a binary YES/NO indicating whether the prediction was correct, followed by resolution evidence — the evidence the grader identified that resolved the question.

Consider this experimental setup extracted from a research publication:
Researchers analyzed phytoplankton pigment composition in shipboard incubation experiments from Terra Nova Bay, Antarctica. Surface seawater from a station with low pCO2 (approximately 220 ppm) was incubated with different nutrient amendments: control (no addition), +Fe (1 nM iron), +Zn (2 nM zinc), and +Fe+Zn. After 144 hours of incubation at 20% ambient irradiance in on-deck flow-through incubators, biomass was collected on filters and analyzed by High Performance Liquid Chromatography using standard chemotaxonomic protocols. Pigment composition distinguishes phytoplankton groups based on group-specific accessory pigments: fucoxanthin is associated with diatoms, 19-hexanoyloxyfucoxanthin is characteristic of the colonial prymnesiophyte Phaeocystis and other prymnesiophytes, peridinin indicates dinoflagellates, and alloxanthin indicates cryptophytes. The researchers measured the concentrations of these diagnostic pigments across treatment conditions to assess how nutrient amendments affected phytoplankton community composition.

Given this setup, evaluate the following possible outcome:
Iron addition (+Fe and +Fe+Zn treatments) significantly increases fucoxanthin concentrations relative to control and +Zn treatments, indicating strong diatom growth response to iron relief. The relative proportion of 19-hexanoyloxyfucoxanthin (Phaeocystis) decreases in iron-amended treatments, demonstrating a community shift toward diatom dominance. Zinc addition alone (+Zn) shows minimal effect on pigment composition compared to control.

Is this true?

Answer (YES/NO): NO